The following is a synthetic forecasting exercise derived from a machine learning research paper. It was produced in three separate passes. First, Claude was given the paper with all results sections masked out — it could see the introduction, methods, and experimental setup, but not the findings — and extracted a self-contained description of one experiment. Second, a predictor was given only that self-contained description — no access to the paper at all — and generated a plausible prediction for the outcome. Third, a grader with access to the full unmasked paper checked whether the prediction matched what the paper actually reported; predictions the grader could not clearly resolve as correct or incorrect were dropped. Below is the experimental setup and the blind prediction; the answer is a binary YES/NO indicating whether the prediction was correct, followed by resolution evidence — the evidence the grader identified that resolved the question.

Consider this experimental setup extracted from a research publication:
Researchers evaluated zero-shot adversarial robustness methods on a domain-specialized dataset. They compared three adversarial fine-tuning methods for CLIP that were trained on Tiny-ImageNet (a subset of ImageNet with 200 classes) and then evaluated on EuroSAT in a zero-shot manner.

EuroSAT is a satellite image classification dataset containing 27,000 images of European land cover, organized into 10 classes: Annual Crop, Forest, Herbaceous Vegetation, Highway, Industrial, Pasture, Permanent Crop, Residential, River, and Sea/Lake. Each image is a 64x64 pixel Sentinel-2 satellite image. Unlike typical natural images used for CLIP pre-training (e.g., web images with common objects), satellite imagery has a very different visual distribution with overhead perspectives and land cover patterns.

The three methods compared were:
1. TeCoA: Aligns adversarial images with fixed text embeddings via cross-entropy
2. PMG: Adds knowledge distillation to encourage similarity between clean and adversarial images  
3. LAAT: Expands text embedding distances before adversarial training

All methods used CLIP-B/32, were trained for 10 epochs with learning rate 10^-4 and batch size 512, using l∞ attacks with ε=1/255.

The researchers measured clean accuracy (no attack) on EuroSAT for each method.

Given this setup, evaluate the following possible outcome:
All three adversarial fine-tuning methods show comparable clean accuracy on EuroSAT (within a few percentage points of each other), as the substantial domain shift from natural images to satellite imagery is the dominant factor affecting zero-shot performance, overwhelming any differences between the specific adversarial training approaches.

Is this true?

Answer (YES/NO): NO